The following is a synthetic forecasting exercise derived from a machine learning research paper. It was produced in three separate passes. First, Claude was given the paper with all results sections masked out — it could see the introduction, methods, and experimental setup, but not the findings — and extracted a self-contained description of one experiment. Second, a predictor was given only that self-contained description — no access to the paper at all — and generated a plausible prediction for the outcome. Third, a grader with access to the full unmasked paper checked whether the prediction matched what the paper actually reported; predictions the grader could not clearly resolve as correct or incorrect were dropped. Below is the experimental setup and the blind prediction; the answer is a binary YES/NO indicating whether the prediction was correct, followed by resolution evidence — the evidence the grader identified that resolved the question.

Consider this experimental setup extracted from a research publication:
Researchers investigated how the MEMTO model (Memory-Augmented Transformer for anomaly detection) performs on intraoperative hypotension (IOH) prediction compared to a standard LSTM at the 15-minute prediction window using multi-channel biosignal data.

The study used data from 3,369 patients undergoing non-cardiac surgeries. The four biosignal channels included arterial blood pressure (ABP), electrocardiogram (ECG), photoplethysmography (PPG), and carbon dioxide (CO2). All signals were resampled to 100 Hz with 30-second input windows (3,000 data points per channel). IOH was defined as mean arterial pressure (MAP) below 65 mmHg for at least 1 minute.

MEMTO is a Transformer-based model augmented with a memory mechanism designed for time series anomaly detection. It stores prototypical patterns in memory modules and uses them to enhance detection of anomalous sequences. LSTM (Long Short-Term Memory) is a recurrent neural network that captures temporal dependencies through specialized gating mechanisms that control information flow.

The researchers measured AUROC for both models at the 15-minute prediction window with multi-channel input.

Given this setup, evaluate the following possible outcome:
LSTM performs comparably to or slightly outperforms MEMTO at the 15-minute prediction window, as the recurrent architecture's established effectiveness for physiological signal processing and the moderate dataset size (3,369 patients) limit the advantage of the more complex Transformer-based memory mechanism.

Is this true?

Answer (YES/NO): YES